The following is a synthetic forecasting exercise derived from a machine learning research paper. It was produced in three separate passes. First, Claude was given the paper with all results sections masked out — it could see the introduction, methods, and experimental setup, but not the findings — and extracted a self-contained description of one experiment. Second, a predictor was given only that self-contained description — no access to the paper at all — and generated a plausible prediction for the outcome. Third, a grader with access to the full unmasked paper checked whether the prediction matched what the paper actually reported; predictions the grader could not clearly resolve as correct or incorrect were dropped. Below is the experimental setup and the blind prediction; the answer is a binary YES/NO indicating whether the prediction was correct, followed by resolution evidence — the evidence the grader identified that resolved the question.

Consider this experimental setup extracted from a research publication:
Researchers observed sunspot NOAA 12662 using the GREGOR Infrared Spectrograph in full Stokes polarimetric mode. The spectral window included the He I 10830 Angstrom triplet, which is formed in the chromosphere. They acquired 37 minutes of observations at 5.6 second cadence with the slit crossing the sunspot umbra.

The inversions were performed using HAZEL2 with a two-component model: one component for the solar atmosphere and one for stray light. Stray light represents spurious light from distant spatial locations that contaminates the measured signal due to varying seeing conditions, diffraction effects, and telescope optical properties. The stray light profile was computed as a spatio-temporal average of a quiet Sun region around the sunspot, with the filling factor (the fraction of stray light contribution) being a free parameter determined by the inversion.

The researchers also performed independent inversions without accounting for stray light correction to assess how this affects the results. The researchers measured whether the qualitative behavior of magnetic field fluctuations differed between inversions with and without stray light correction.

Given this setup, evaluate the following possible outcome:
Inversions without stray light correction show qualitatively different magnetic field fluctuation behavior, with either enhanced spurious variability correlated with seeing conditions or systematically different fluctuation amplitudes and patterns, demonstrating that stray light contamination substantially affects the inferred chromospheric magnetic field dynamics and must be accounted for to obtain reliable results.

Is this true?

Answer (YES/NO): NO